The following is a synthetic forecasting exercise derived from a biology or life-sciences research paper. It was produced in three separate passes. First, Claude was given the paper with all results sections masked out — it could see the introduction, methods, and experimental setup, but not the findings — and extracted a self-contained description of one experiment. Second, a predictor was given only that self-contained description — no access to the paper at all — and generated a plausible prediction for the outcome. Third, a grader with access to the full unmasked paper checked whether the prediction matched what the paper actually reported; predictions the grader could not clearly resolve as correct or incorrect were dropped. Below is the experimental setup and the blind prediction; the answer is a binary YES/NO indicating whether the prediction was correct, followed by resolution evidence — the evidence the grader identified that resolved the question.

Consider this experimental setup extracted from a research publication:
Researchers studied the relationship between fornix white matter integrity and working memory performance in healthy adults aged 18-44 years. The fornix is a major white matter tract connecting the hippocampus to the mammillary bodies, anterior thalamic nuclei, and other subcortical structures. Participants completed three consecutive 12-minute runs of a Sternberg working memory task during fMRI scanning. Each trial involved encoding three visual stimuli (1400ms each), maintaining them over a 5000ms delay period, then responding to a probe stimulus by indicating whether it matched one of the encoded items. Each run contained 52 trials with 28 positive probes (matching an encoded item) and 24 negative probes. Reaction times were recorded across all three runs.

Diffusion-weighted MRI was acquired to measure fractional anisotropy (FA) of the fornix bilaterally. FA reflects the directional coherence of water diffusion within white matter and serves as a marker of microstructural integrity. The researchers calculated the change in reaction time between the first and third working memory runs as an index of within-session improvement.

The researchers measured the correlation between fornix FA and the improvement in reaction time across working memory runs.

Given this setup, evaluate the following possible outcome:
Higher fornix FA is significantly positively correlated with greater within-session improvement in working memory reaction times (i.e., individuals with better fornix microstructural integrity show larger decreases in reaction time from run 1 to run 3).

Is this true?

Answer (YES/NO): NO